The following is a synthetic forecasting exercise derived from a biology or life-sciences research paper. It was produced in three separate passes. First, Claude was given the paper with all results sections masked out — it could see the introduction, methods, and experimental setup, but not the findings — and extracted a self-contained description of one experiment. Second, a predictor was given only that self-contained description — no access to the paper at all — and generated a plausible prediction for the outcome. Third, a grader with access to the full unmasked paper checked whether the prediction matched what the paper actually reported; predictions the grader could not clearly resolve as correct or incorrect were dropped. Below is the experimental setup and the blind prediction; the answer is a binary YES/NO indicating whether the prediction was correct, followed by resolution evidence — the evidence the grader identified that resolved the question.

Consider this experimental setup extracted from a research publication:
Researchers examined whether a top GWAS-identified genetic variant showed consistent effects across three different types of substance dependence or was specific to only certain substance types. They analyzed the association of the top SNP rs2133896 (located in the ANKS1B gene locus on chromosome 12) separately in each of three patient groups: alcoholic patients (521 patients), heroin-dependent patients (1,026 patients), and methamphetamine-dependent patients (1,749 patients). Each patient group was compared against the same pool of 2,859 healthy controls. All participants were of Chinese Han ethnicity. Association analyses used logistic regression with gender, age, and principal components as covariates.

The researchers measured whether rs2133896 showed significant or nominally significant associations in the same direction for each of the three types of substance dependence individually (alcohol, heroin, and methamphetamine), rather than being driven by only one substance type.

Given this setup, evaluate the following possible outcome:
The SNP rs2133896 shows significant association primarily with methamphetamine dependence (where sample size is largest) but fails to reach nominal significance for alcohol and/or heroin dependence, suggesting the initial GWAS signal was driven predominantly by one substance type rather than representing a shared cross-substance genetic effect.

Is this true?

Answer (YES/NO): NO